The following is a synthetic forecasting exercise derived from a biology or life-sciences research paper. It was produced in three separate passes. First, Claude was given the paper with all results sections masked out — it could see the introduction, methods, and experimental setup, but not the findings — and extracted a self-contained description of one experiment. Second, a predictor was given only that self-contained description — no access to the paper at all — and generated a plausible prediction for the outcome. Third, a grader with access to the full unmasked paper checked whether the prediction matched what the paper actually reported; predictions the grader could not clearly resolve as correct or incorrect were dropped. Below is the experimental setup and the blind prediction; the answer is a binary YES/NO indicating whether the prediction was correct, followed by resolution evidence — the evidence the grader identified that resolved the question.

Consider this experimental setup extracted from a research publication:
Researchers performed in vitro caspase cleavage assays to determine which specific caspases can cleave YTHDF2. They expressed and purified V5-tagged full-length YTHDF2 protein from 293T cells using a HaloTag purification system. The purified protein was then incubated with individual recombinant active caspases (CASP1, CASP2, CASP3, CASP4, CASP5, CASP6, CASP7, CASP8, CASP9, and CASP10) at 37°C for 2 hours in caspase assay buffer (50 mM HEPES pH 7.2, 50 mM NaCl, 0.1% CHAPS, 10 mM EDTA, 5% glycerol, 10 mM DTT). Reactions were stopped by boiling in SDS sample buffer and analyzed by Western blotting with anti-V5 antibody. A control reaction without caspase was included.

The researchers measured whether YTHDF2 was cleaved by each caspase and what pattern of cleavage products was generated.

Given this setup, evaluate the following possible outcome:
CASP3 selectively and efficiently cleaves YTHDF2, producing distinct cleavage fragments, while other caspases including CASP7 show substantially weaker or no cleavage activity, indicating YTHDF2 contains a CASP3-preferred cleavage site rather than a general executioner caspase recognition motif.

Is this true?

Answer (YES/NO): NO